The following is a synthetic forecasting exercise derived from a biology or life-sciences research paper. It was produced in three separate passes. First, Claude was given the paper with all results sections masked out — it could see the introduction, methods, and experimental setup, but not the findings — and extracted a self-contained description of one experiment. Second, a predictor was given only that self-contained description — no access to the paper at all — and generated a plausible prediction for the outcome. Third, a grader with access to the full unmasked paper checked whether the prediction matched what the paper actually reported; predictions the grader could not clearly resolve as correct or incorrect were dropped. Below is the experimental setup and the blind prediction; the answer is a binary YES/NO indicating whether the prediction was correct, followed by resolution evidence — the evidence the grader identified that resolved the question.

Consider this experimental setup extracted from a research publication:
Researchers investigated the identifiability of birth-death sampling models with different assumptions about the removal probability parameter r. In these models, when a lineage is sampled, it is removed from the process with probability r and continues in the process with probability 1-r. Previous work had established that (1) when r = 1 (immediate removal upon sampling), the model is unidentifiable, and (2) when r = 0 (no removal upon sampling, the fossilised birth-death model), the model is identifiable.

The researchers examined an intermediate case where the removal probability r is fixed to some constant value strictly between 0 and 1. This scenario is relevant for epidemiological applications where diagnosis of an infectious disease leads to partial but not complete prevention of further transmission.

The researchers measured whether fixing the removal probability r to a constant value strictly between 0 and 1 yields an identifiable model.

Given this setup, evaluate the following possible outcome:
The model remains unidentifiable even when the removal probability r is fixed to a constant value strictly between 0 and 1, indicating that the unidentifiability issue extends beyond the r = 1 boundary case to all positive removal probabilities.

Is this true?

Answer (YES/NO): NO